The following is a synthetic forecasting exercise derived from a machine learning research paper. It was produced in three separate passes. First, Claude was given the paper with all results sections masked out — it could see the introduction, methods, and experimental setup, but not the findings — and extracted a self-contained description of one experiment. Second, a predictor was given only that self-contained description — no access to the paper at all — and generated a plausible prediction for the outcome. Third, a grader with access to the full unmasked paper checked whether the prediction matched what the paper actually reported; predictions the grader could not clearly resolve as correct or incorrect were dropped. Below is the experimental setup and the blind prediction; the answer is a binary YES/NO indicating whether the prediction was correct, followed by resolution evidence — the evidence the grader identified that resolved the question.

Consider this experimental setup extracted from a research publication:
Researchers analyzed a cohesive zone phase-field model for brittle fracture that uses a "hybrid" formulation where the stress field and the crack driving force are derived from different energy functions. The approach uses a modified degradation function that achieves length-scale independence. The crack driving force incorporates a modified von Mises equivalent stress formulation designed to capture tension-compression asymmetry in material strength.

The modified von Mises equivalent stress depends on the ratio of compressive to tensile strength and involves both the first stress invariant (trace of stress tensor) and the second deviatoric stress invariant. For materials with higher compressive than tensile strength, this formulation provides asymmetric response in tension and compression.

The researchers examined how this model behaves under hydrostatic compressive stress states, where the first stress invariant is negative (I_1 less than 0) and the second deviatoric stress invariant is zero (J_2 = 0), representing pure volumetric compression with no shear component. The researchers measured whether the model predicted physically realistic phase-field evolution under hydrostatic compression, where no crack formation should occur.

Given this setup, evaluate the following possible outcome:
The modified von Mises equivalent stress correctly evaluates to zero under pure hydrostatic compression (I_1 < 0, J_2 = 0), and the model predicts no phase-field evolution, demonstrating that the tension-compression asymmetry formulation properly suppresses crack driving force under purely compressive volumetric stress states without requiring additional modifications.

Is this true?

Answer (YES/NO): NO